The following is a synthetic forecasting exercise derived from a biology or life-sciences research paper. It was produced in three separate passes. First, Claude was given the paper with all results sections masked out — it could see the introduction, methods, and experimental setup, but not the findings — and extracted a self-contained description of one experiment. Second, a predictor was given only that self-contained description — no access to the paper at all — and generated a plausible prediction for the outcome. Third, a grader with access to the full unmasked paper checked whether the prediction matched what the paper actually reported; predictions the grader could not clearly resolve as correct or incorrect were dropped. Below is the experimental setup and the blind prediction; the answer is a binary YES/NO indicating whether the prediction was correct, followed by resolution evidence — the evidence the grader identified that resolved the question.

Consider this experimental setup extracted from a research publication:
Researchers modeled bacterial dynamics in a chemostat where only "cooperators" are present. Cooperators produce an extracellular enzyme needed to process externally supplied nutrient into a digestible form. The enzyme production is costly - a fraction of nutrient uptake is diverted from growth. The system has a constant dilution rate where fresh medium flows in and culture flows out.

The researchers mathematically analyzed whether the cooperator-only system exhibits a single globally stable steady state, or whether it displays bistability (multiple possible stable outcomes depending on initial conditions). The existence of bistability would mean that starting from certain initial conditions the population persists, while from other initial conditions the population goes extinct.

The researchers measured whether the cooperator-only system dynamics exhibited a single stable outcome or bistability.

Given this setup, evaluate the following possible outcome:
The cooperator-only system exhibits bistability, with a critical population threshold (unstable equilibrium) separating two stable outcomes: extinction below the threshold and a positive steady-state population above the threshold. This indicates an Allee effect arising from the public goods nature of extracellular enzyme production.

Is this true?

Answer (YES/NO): YES